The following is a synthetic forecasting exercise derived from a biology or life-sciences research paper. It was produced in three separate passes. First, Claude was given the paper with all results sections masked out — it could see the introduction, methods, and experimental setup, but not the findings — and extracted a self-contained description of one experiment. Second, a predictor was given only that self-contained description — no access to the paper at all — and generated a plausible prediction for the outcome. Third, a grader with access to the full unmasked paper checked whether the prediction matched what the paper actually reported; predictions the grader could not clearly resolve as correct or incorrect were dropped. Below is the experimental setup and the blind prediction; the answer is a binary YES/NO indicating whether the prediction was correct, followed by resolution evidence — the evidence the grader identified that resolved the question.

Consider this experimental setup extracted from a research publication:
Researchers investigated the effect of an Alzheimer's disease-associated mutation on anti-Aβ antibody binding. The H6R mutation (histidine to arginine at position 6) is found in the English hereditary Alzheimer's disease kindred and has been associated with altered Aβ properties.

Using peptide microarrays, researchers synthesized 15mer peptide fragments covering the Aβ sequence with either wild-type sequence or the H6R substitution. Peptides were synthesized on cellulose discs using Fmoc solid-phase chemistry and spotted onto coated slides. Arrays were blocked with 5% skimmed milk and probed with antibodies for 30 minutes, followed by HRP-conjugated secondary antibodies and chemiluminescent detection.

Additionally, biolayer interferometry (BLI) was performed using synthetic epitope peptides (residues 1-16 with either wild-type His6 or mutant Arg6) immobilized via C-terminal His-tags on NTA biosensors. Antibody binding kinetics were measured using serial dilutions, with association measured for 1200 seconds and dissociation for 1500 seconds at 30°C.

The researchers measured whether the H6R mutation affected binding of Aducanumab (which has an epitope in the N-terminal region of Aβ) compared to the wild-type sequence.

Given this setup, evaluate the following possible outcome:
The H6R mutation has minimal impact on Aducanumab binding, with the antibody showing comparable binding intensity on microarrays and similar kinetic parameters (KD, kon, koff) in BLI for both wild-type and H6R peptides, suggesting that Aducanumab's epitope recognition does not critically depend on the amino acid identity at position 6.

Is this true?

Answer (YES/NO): NO